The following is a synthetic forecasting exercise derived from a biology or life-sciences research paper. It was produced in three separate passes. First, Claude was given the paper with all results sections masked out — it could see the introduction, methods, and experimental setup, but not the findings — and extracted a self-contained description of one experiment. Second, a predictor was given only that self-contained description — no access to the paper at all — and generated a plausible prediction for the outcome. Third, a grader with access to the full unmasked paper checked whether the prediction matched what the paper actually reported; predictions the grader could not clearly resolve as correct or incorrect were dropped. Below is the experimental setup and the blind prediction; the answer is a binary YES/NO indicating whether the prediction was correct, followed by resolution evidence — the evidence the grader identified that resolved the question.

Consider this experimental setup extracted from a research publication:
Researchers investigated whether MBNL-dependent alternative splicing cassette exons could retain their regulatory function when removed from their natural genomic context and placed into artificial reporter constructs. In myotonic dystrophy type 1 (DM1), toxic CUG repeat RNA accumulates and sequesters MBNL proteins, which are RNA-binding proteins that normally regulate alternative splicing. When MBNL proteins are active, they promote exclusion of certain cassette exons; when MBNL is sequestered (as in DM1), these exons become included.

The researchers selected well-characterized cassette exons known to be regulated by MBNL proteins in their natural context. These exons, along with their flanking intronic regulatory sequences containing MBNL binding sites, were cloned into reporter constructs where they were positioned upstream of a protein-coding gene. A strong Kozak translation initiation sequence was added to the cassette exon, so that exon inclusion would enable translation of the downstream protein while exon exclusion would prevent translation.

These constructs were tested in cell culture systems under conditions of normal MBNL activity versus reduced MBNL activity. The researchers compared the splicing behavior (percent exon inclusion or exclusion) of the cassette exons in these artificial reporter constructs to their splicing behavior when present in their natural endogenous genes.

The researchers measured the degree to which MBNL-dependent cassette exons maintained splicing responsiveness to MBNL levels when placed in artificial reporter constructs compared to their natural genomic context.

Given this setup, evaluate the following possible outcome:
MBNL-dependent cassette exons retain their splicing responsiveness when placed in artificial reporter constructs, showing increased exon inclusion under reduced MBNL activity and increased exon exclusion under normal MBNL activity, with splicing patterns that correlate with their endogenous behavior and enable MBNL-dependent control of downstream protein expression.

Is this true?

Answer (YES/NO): YES